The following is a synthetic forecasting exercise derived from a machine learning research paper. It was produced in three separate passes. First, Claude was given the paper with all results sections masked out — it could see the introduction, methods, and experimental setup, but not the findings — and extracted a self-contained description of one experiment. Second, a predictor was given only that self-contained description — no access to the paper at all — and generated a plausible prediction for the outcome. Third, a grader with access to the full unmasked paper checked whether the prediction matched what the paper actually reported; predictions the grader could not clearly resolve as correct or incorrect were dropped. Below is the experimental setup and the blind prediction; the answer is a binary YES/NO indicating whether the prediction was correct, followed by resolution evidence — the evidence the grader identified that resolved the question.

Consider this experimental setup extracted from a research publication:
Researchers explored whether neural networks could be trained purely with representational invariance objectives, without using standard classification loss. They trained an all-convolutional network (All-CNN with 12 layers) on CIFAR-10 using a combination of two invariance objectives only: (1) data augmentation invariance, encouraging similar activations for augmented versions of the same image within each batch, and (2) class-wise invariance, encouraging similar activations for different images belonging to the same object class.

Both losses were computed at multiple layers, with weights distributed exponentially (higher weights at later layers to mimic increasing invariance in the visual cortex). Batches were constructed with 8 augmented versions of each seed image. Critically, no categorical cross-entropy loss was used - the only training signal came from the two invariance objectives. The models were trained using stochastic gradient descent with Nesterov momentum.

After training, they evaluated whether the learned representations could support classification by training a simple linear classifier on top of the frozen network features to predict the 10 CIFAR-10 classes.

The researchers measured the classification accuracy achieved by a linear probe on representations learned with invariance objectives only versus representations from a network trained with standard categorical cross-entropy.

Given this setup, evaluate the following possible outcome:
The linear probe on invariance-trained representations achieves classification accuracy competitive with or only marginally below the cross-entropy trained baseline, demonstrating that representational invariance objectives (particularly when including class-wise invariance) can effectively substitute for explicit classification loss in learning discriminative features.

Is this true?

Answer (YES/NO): NO